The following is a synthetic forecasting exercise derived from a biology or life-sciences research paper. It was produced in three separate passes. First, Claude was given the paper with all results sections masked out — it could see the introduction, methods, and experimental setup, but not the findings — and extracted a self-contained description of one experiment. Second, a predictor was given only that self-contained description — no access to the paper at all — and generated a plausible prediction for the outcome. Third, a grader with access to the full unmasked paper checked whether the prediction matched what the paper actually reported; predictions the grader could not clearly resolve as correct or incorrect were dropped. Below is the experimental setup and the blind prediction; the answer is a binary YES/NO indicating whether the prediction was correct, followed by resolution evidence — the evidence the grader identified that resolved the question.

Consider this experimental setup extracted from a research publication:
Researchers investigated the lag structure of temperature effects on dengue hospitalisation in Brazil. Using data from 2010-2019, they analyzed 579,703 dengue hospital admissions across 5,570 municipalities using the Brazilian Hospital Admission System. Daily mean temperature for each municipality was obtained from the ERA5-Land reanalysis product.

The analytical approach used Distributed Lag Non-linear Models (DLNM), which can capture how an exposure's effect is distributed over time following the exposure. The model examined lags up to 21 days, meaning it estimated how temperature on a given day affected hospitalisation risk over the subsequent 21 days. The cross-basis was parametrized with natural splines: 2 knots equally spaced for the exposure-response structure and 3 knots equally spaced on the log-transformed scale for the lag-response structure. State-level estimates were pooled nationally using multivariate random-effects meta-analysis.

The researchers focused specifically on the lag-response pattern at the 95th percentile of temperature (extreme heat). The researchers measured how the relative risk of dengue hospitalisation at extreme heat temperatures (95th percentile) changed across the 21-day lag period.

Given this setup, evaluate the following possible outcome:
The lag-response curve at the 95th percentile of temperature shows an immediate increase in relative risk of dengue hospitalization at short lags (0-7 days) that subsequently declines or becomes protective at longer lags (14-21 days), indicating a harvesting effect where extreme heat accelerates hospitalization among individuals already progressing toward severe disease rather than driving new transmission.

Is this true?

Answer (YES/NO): NO